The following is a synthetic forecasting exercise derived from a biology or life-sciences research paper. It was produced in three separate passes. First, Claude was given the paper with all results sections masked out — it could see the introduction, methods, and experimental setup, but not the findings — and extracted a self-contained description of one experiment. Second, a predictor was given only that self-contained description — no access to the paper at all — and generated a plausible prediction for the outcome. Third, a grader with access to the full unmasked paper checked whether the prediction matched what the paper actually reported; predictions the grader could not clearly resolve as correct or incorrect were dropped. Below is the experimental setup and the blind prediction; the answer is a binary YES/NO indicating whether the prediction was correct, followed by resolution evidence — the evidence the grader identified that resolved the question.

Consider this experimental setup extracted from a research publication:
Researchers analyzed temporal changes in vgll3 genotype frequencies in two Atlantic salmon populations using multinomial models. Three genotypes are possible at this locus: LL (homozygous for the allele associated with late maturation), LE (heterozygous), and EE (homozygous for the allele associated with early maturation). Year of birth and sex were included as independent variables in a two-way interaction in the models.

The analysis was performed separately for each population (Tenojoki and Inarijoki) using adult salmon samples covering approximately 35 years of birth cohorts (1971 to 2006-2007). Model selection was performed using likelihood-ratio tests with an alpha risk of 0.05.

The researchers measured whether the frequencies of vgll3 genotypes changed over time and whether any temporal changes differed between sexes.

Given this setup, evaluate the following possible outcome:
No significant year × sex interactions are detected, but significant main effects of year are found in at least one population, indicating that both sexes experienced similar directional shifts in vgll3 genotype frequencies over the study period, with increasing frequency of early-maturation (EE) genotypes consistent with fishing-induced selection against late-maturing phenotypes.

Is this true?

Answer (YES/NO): YES